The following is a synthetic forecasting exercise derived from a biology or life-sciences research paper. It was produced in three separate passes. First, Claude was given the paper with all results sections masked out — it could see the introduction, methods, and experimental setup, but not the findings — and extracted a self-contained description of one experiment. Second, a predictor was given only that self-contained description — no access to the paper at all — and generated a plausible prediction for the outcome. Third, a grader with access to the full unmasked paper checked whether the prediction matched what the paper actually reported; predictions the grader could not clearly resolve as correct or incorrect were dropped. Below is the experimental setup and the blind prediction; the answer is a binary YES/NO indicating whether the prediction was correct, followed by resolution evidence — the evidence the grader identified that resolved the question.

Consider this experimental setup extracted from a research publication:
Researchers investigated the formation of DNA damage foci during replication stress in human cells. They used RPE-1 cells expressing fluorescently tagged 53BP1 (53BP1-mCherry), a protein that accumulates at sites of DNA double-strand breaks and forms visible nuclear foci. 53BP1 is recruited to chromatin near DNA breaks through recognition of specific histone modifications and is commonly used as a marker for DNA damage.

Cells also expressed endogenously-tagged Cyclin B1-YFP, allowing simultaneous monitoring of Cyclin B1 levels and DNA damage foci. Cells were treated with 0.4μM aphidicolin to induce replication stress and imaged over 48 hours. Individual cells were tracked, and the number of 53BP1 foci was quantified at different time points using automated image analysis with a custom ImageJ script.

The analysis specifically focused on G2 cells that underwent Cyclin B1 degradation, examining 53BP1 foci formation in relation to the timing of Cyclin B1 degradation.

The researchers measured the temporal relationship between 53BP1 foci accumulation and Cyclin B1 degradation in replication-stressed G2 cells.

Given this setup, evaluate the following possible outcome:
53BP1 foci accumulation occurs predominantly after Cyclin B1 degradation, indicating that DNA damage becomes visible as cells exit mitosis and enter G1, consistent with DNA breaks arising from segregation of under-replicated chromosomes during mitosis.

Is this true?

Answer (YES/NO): NO